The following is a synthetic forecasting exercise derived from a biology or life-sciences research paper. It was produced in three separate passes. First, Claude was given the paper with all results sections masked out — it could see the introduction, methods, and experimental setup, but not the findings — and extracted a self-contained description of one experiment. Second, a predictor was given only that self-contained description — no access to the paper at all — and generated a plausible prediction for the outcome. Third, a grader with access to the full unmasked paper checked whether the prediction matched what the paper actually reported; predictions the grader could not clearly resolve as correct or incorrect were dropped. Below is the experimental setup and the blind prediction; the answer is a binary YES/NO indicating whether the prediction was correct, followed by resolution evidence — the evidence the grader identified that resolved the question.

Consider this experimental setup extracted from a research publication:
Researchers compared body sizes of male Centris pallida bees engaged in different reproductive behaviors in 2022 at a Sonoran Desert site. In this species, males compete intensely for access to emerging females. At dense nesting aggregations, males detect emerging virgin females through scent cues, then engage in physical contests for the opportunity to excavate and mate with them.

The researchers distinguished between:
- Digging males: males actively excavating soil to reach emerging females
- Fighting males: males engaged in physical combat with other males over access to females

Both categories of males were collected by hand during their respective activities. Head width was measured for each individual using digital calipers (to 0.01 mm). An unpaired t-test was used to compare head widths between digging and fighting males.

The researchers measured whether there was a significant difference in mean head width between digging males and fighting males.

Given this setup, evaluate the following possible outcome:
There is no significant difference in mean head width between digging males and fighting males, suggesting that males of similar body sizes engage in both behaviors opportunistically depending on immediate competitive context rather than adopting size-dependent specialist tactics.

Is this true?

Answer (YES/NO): YES